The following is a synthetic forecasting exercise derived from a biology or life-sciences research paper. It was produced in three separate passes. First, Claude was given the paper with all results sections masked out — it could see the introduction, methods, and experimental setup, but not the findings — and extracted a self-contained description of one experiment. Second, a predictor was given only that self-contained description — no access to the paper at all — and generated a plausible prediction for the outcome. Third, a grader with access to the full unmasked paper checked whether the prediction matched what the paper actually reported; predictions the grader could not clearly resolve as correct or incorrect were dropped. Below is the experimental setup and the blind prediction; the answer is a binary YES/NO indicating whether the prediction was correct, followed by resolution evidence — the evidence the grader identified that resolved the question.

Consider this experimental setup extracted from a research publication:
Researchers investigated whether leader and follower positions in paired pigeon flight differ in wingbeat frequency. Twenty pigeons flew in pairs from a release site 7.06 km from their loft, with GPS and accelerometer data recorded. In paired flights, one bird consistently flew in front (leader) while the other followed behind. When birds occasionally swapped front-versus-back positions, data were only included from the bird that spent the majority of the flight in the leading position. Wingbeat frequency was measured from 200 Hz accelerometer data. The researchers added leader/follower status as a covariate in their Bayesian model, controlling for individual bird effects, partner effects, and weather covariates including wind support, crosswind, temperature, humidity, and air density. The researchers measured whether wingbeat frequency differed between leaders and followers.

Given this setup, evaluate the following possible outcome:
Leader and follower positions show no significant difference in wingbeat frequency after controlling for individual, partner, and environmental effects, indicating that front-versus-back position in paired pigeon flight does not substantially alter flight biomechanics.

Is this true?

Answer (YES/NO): YES